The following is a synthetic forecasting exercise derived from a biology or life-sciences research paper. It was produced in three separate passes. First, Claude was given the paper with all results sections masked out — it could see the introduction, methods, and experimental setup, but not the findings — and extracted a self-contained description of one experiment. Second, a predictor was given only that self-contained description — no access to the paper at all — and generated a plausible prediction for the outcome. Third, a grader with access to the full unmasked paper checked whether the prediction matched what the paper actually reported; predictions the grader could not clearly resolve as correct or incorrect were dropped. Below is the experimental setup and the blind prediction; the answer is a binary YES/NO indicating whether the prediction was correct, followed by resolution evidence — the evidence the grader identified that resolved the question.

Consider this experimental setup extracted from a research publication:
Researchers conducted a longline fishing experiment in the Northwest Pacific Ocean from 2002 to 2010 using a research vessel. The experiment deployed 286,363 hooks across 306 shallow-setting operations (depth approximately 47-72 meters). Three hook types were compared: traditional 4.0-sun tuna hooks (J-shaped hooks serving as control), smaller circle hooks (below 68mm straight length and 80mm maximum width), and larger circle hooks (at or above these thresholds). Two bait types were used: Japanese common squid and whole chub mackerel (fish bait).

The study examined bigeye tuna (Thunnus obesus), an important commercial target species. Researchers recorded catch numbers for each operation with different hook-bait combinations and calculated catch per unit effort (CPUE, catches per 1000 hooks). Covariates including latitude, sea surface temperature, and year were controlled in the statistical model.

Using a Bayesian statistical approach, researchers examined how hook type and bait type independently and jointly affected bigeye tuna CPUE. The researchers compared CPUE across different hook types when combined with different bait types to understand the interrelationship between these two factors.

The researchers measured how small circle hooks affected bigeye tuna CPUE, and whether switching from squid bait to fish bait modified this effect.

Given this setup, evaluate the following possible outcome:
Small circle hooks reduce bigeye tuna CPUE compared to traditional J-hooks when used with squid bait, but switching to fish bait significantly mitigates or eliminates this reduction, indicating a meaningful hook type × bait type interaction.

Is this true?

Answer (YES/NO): NO